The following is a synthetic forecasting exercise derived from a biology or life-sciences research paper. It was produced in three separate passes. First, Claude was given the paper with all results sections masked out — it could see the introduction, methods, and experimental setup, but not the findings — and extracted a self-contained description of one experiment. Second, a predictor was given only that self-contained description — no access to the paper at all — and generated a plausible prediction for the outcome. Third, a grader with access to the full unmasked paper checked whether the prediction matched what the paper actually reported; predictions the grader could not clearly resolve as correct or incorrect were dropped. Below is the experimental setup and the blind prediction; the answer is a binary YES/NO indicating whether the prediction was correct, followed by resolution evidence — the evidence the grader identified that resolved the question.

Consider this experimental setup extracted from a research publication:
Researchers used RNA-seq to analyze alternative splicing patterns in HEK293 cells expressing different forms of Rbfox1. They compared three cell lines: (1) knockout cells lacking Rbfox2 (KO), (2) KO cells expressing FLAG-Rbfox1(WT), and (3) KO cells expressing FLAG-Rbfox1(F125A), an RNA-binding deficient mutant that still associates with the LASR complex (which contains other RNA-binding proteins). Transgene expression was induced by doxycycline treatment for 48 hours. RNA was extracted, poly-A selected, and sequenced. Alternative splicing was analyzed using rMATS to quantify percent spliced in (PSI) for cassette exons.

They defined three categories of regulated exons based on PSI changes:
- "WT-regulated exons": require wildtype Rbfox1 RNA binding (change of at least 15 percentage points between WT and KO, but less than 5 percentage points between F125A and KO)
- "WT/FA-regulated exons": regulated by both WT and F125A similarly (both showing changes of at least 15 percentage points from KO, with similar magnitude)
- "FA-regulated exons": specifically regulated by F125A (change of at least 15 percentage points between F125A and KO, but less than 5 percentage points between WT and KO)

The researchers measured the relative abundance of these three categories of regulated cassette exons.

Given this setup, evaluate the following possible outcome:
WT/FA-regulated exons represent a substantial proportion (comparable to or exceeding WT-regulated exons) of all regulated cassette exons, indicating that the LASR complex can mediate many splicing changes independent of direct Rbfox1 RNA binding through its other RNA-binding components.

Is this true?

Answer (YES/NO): YES